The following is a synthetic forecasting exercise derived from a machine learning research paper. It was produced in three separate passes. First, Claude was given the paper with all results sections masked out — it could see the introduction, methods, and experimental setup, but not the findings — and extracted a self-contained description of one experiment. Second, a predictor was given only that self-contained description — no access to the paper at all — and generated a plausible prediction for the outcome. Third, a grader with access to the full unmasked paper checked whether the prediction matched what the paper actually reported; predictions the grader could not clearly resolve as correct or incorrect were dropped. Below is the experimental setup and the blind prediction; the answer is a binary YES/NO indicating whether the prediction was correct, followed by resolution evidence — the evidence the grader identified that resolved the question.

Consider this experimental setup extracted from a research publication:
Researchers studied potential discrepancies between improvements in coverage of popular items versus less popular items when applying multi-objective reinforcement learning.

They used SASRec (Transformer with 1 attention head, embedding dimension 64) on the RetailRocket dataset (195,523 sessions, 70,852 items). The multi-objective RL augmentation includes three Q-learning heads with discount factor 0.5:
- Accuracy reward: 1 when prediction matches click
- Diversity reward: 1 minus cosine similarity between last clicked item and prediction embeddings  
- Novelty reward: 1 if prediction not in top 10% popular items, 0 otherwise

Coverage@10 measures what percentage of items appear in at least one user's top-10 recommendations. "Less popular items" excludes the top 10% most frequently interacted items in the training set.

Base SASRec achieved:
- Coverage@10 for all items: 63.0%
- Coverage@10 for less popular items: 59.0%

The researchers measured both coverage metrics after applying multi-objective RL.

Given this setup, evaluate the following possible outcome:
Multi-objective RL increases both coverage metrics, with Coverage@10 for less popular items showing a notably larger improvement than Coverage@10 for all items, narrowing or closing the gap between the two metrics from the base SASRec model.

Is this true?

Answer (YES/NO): YES